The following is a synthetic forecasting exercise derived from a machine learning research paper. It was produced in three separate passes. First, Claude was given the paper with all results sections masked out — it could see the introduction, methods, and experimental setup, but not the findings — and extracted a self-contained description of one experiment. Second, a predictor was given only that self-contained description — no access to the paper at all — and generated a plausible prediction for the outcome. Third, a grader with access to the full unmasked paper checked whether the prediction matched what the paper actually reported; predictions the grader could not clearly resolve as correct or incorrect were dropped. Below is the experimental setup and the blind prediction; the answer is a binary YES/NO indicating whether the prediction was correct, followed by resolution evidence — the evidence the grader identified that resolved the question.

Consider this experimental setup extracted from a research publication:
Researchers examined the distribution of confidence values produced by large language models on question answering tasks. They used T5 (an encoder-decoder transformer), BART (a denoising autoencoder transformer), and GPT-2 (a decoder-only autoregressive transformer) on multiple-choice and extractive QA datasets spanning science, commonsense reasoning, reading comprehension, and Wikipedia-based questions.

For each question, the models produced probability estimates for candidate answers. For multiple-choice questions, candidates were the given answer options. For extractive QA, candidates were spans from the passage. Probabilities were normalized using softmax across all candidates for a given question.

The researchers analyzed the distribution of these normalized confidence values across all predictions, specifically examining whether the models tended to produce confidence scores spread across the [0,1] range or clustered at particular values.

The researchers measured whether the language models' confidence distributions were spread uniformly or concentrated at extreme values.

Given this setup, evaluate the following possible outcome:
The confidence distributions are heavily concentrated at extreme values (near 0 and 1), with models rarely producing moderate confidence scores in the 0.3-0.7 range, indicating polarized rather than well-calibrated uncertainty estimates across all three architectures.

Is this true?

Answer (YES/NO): YES